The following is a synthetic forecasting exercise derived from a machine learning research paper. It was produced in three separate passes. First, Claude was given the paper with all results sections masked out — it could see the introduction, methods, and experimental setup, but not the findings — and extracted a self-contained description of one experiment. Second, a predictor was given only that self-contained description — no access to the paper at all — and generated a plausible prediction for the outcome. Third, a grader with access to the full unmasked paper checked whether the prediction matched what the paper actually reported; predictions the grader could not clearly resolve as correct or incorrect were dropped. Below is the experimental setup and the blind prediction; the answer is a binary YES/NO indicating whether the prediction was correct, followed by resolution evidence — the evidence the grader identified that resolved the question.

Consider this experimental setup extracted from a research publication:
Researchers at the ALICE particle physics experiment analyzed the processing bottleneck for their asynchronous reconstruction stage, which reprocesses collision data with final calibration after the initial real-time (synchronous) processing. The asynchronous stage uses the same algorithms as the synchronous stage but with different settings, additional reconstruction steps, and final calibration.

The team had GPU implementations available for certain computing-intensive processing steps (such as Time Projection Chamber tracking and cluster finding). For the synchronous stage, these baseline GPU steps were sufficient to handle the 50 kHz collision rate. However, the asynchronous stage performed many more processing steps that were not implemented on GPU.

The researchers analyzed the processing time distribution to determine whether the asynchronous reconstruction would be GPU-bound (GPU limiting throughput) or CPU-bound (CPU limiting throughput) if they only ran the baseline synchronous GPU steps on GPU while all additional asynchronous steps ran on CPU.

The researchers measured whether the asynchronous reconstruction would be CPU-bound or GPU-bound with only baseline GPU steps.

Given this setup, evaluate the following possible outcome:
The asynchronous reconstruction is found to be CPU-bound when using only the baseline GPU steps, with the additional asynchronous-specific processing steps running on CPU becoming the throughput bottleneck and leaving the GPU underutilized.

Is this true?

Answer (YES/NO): YES